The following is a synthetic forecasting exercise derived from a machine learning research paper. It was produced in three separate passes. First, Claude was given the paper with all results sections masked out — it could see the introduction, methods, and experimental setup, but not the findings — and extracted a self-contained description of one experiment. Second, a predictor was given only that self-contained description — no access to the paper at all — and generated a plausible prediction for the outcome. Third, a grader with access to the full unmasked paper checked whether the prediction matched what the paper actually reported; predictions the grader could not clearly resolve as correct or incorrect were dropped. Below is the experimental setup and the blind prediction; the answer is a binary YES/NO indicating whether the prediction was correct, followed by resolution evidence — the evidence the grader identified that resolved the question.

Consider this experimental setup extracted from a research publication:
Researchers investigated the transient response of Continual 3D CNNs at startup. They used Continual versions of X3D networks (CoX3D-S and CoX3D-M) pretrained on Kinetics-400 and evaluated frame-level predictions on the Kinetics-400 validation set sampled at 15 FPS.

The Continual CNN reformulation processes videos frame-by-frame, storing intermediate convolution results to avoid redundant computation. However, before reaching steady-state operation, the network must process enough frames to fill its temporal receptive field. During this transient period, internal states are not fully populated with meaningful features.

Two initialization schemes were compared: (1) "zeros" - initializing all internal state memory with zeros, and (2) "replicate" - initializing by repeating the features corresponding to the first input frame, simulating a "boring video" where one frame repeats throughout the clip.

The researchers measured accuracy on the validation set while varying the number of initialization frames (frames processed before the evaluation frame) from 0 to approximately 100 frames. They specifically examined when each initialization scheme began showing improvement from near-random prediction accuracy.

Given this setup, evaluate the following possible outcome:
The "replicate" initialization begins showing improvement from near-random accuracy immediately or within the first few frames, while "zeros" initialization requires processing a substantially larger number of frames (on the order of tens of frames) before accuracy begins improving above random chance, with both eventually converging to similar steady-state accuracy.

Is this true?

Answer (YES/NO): NO